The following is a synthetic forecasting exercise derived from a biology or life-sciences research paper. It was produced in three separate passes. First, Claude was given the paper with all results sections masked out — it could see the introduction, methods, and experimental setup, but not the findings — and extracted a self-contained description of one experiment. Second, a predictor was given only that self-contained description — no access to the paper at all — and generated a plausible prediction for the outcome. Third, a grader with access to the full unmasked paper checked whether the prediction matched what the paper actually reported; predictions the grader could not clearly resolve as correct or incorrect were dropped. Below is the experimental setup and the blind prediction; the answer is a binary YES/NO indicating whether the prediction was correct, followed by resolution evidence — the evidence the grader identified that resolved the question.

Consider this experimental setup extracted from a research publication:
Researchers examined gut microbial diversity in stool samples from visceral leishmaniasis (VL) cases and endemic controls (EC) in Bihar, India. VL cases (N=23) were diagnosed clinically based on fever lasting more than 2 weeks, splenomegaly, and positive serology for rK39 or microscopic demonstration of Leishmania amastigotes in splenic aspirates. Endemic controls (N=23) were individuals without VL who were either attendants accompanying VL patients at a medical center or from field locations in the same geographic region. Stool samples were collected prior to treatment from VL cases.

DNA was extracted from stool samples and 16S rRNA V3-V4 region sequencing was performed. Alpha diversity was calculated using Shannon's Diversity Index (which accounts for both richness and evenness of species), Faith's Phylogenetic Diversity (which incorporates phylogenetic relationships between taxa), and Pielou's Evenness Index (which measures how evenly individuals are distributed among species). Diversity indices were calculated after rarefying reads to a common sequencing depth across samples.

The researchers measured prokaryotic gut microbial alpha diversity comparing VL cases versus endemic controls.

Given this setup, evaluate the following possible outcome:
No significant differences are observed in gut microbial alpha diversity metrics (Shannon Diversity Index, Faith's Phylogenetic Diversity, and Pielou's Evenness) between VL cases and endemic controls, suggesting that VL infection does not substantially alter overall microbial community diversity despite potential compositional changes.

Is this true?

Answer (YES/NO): YES